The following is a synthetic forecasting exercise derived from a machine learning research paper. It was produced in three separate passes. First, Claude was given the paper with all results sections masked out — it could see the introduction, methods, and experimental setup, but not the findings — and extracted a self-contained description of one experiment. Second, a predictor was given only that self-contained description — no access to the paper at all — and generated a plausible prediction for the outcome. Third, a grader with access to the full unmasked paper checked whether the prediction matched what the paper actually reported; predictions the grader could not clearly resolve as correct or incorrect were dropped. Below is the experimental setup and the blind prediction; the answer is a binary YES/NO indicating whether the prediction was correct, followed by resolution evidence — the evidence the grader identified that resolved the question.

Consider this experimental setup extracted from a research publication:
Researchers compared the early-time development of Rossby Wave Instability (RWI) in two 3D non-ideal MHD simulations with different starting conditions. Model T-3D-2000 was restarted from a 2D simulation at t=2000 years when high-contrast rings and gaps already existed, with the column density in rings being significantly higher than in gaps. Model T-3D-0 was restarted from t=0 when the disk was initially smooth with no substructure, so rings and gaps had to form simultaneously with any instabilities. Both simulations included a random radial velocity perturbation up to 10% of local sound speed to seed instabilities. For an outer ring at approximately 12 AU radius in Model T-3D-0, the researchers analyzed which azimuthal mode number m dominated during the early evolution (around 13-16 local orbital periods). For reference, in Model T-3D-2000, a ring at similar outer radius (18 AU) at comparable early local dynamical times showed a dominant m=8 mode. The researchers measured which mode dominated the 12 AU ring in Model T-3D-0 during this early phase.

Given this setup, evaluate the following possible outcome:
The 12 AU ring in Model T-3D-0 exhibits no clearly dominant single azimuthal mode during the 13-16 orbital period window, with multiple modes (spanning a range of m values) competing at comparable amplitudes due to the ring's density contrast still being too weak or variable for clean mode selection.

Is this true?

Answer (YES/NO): NO